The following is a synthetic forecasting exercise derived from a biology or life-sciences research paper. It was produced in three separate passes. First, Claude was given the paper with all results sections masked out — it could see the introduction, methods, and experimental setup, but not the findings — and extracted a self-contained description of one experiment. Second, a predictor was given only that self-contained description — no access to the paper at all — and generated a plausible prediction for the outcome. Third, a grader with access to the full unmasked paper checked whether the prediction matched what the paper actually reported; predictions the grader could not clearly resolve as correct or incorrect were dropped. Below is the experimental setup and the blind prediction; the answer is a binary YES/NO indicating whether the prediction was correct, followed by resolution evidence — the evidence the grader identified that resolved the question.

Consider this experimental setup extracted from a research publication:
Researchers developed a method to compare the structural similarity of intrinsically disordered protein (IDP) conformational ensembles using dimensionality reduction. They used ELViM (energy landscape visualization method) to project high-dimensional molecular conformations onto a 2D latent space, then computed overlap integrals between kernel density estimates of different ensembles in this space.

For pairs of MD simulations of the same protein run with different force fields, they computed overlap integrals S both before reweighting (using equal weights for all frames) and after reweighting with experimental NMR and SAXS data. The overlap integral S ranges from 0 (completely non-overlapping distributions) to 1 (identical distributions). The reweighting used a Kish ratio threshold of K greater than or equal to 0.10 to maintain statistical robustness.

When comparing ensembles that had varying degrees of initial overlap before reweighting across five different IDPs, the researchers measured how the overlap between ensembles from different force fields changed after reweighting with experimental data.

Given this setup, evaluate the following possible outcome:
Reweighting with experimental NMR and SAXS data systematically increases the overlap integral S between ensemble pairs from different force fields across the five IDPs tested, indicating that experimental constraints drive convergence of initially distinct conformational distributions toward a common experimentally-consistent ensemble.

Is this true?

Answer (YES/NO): NO